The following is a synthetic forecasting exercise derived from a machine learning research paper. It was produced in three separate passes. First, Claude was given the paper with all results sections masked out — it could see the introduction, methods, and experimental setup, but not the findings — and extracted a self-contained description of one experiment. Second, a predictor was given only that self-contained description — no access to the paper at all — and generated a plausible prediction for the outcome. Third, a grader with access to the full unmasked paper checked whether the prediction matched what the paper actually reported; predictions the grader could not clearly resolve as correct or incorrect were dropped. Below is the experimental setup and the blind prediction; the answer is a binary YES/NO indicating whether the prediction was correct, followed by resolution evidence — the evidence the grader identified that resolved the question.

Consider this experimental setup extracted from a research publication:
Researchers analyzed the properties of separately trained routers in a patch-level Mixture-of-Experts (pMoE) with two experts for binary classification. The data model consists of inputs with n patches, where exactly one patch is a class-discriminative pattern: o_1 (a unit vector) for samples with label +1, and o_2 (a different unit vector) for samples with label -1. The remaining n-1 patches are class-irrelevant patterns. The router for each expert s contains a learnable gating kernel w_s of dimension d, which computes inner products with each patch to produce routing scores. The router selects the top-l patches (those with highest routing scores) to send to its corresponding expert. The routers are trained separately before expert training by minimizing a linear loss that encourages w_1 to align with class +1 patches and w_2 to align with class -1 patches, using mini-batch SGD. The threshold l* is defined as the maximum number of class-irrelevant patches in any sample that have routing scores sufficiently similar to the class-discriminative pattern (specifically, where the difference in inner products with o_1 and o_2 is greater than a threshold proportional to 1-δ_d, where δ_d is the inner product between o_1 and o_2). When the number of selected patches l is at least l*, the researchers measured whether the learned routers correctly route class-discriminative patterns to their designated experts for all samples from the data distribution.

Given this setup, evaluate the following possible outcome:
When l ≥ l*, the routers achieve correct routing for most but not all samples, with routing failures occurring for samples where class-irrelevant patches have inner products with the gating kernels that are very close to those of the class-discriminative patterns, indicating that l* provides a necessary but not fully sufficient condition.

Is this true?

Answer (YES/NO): NO